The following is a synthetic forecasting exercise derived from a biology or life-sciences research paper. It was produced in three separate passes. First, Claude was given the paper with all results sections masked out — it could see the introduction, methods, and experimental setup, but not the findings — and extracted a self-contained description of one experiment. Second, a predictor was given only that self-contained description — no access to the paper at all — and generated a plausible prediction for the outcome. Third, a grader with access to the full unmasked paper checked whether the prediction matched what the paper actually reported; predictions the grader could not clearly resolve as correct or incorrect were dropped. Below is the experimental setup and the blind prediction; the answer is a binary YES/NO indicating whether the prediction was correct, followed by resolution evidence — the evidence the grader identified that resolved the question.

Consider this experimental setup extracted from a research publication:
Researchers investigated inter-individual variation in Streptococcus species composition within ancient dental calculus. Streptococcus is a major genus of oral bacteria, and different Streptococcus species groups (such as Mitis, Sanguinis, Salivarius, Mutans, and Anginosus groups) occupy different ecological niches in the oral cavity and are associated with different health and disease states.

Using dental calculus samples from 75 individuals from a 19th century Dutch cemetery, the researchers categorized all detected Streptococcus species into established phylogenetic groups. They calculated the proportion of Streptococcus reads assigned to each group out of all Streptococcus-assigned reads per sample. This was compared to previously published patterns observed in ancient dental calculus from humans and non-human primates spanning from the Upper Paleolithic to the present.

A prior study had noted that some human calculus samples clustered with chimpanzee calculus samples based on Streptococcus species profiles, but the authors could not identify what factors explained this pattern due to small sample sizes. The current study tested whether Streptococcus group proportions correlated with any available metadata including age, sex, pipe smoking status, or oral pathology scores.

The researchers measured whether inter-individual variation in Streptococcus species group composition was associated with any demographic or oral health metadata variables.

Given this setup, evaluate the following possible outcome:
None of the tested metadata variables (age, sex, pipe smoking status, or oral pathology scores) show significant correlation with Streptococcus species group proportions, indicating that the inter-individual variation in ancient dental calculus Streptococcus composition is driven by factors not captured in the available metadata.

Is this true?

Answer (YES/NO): YES